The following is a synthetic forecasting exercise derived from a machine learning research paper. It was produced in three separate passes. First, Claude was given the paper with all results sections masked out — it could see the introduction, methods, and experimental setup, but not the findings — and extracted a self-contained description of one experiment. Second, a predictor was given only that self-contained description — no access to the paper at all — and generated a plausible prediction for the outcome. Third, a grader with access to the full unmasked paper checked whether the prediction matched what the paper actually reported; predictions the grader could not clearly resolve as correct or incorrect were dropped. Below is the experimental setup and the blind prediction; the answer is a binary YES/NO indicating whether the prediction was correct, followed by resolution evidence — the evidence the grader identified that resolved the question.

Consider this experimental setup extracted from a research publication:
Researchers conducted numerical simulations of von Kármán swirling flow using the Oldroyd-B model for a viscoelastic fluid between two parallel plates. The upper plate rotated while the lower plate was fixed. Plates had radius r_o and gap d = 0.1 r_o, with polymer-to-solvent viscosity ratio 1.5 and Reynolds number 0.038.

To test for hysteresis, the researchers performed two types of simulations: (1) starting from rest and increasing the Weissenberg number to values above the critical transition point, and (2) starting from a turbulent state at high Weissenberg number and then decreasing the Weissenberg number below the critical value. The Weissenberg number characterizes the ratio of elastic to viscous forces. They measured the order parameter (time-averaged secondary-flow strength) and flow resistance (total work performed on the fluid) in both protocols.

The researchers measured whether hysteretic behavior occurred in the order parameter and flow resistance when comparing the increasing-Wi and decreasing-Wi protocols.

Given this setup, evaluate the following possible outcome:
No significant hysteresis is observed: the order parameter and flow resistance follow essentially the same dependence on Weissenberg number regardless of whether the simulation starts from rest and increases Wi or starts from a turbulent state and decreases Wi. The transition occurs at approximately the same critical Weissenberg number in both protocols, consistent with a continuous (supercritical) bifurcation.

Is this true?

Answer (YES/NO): NO